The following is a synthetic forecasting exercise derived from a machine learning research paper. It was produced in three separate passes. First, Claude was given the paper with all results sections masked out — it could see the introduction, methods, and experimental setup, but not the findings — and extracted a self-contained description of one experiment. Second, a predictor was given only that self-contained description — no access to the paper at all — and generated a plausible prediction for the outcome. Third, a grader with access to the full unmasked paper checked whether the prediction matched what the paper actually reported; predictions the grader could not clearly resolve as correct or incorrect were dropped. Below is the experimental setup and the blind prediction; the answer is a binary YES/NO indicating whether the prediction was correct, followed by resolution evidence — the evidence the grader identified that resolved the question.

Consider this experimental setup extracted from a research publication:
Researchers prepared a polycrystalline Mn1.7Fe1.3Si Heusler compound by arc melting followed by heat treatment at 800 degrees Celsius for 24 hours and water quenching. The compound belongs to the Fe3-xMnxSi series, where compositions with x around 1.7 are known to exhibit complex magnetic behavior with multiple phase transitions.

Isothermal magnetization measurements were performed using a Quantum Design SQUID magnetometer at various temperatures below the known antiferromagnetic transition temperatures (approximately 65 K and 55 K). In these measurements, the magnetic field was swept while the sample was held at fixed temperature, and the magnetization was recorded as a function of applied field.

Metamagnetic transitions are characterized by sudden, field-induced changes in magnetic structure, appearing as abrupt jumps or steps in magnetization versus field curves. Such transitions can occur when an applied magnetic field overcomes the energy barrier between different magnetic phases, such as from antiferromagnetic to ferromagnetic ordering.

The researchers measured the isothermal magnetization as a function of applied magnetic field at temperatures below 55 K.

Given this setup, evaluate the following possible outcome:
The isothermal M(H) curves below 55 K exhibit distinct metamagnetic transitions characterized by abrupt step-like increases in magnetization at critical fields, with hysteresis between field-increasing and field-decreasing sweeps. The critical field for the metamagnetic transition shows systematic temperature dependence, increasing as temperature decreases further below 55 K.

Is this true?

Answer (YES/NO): NO